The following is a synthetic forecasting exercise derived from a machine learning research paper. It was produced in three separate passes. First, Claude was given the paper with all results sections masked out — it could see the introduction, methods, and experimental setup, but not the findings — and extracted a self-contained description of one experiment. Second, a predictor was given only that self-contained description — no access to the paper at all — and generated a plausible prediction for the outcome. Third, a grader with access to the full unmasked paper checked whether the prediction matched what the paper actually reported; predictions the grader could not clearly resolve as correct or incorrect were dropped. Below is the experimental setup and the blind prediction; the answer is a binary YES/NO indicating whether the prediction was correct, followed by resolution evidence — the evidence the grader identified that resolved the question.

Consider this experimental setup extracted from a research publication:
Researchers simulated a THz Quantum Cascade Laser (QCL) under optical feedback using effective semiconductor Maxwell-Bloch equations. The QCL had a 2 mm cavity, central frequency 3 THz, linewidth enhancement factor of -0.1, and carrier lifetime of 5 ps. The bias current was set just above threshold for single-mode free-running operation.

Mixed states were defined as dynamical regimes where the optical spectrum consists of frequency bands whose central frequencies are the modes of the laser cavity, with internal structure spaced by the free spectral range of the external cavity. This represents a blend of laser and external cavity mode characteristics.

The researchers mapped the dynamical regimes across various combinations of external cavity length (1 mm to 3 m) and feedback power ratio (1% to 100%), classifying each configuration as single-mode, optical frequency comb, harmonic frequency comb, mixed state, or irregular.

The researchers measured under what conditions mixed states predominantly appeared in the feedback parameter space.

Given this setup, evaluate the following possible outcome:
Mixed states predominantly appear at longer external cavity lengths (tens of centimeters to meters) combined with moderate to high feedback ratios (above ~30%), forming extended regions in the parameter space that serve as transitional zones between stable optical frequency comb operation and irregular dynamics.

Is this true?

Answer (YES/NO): NO